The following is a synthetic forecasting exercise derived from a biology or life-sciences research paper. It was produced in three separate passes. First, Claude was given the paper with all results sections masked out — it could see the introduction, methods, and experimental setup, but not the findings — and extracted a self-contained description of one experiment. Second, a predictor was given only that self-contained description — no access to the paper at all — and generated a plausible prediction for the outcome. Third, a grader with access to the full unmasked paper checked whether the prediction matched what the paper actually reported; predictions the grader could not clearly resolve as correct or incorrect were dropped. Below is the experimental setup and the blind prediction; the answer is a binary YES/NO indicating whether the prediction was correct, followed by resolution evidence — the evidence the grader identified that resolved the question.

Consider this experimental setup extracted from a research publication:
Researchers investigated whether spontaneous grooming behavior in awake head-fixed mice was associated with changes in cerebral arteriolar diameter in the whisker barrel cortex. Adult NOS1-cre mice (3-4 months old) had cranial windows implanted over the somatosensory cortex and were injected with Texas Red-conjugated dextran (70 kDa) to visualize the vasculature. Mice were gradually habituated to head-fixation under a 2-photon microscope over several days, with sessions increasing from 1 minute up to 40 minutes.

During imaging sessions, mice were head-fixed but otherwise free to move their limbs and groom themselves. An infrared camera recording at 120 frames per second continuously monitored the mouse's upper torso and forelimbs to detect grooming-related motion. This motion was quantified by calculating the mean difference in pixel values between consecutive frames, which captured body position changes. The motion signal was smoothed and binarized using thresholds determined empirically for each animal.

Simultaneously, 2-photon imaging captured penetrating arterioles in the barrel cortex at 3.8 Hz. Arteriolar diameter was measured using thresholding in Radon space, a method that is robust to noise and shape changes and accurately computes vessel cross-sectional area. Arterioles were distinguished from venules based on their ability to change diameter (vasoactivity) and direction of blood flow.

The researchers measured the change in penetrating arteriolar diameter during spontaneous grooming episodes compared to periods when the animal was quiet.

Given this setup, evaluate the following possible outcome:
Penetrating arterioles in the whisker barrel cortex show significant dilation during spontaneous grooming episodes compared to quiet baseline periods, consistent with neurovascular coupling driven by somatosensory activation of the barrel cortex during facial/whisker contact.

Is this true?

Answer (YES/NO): YES